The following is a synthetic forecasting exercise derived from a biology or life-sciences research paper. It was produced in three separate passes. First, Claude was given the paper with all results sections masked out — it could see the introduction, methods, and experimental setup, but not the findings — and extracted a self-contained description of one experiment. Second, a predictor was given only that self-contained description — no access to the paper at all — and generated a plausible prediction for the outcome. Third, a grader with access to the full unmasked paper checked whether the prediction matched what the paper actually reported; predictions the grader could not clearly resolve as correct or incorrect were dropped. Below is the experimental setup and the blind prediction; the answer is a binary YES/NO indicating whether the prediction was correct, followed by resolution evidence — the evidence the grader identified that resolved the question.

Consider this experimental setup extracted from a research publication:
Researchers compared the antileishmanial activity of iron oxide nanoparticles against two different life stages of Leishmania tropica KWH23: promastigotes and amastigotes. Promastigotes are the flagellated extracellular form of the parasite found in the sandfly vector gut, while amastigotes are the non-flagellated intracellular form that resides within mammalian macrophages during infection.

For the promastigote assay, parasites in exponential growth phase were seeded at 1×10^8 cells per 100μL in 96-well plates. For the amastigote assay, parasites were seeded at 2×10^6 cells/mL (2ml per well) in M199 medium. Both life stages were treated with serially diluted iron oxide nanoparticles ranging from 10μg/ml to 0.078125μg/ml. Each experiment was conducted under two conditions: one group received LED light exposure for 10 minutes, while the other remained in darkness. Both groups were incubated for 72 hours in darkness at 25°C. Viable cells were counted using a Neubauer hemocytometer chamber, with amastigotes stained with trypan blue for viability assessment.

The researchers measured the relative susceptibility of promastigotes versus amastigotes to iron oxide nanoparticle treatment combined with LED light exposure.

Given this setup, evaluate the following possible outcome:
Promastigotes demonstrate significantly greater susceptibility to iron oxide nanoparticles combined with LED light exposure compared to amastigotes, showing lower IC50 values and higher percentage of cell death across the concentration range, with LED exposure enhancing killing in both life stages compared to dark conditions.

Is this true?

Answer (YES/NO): YES